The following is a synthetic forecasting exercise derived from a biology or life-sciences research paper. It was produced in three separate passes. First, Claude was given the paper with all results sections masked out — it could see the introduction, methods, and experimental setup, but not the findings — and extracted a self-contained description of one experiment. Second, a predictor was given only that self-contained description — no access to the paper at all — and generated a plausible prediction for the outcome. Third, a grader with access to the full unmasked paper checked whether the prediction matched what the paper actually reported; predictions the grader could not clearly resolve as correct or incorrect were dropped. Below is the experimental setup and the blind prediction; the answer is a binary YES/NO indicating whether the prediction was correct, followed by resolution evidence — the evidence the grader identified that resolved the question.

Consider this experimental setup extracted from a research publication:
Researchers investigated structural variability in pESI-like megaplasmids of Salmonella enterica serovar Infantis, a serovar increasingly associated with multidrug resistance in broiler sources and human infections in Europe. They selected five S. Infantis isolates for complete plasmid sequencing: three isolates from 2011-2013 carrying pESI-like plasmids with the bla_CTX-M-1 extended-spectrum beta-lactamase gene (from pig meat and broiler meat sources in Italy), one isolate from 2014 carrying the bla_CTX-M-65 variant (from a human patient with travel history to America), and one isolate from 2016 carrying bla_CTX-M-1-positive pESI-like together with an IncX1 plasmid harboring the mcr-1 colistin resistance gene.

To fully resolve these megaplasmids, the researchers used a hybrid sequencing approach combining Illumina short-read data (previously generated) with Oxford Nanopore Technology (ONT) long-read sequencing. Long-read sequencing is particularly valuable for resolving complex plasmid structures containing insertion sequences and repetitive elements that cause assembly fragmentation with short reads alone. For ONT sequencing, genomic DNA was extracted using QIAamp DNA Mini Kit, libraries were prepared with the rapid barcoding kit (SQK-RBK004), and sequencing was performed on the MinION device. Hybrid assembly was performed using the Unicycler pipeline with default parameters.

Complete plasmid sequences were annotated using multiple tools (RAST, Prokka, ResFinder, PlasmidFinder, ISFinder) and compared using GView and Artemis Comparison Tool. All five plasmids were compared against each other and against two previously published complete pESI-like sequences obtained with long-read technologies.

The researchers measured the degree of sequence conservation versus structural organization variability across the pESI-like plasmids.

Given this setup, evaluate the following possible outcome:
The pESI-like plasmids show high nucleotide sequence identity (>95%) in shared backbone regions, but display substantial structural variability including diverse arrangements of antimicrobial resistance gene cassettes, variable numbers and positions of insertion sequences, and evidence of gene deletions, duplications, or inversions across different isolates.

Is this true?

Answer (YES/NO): YES